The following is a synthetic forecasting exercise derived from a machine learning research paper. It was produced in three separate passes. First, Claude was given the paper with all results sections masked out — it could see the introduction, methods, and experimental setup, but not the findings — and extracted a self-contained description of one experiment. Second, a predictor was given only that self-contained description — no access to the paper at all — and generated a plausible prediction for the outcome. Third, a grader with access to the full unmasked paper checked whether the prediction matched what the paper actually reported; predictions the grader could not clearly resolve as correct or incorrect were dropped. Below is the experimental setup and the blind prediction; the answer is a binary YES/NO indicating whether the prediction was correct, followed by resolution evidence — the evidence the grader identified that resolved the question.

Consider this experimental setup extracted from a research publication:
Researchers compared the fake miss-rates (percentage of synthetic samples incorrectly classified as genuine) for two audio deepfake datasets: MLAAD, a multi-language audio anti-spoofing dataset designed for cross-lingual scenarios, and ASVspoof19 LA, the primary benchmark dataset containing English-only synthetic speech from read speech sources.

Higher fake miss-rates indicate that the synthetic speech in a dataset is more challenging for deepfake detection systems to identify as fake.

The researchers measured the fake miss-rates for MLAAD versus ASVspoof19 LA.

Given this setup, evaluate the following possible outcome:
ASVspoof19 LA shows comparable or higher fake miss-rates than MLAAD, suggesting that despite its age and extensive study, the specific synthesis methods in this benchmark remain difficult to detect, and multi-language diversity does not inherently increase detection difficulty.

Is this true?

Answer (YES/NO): NO